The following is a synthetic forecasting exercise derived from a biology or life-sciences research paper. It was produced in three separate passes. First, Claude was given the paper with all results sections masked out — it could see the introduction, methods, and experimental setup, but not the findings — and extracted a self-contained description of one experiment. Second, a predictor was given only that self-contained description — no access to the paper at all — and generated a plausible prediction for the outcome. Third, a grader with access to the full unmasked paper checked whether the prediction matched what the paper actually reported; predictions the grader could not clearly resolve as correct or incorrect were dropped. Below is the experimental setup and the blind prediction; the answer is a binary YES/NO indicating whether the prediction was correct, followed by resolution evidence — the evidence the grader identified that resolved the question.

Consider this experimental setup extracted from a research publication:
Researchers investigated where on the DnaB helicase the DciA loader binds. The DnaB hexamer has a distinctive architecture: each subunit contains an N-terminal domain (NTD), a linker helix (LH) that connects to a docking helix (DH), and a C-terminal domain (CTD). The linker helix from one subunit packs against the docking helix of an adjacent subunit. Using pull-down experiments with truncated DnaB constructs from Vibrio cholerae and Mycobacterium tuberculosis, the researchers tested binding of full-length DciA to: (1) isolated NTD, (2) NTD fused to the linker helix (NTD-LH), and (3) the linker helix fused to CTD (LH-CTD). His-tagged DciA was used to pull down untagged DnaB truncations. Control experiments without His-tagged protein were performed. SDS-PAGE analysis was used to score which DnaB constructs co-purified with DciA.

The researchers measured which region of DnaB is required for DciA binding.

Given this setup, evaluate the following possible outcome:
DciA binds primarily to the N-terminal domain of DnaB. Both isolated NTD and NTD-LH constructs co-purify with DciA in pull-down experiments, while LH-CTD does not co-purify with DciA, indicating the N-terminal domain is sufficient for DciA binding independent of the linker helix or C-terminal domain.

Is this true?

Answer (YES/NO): NO